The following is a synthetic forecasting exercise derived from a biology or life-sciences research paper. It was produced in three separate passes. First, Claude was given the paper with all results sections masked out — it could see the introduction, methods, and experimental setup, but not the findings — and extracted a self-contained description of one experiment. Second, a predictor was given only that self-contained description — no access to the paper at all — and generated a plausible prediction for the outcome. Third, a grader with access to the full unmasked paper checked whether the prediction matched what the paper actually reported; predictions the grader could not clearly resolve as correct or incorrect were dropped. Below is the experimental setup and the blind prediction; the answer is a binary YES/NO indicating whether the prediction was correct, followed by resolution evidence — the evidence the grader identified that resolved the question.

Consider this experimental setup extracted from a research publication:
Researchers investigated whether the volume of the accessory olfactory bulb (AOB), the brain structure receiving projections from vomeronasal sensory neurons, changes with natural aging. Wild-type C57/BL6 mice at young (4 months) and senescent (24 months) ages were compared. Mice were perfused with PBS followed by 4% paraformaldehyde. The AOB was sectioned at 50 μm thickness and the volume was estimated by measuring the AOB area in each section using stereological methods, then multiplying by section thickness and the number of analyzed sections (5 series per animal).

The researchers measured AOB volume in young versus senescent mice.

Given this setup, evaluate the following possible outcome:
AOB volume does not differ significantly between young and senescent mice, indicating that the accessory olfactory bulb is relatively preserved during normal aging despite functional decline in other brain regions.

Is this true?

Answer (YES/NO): NO